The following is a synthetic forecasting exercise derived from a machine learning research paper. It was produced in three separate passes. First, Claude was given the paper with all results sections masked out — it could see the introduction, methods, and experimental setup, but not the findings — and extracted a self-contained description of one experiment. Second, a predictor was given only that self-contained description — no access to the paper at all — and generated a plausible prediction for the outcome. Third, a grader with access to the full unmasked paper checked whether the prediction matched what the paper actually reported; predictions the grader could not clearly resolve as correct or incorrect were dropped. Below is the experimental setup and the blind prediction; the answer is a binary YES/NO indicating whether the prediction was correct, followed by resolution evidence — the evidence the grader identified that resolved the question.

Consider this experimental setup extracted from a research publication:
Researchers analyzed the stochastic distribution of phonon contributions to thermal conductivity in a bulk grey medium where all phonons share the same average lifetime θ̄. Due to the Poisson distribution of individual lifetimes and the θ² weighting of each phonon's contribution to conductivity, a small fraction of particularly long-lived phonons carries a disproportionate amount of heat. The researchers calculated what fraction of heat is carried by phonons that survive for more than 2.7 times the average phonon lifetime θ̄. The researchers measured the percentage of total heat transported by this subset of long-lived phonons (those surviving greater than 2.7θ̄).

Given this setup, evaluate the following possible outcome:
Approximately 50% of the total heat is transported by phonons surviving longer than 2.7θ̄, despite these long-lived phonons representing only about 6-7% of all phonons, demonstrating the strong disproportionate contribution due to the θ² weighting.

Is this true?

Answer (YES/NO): YES